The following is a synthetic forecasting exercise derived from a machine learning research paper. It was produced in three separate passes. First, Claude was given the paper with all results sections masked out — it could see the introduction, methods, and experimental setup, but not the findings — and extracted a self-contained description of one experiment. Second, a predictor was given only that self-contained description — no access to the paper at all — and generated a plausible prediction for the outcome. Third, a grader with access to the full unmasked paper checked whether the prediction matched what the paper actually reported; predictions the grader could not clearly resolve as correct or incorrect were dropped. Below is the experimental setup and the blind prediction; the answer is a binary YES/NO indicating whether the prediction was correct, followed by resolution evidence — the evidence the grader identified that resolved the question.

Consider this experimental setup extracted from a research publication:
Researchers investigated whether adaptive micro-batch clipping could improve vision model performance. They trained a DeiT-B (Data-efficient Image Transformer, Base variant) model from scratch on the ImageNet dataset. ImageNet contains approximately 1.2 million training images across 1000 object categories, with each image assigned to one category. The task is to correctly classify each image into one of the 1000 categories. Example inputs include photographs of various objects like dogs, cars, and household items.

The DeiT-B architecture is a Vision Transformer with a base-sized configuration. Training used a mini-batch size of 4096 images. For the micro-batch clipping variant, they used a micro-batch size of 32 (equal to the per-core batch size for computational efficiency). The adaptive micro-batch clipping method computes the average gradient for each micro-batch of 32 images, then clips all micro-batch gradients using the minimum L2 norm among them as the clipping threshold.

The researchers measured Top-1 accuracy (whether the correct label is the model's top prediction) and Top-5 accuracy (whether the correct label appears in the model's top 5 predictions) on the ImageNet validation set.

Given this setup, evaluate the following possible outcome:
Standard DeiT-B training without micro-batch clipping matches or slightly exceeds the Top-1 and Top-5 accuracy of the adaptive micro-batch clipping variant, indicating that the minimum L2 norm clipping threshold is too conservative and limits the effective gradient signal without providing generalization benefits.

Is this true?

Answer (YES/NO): NO